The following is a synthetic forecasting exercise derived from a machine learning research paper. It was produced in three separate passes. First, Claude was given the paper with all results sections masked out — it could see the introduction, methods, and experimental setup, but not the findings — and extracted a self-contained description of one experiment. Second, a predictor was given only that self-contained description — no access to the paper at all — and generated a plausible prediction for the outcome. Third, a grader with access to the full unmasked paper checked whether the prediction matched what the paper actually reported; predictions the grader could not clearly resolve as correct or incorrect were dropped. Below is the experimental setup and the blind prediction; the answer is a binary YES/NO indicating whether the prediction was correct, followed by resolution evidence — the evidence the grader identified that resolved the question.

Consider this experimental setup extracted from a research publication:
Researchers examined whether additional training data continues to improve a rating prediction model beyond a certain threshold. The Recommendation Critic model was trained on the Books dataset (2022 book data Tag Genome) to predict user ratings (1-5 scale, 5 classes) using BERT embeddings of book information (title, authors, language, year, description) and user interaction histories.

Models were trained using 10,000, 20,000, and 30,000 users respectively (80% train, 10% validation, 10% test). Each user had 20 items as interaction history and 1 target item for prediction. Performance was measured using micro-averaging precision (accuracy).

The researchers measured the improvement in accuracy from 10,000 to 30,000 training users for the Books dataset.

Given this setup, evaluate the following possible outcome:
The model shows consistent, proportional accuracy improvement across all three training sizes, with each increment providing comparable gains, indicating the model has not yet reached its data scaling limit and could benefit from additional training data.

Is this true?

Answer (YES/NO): NO